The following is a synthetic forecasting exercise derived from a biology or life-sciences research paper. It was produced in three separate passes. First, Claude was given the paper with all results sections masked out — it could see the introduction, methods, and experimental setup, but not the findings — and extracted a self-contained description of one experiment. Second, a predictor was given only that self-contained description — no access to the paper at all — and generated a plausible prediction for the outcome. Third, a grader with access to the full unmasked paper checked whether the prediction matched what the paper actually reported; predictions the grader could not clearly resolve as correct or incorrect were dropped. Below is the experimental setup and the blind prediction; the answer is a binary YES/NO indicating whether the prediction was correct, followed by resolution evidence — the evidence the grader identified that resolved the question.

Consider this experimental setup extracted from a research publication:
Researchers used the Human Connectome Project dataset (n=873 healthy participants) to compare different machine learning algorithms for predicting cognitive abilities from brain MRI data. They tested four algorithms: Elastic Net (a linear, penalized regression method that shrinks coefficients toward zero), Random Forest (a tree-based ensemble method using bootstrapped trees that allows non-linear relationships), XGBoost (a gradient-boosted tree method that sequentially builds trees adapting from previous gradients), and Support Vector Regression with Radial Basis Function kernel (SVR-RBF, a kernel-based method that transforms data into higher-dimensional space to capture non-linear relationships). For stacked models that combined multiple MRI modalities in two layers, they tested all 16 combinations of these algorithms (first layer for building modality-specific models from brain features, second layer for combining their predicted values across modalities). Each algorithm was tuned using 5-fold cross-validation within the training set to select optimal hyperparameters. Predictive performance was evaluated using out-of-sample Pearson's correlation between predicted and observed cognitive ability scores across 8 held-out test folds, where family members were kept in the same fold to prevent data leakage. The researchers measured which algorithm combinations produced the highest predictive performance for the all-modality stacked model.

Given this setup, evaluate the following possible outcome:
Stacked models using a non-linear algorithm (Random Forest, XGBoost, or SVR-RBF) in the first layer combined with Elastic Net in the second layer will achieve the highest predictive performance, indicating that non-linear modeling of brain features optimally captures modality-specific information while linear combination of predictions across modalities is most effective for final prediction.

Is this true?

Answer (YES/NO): NO